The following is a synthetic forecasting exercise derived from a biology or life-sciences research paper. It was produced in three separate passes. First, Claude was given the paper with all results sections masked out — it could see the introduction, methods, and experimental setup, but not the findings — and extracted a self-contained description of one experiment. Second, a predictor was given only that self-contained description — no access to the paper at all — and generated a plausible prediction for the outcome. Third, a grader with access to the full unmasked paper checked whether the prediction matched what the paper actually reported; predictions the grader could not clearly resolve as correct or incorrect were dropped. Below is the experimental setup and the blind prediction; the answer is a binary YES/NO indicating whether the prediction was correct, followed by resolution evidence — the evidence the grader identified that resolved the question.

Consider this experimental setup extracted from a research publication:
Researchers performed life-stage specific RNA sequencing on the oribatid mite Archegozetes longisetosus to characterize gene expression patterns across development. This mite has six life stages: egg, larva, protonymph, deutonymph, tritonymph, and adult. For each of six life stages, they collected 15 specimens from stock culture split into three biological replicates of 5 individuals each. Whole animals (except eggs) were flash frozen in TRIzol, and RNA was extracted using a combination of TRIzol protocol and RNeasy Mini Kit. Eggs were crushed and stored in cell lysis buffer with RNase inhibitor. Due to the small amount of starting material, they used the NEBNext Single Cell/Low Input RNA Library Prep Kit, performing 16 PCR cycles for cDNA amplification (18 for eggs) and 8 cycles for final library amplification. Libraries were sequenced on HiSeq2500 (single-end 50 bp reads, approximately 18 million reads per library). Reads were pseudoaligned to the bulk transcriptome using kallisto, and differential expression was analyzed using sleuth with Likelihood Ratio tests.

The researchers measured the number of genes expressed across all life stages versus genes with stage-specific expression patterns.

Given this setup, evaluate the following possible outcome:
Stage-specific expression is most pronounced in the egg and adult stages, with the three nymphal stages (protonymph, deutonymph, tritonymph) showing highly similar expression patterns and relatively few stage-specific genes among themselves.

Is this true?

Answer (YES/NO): NO